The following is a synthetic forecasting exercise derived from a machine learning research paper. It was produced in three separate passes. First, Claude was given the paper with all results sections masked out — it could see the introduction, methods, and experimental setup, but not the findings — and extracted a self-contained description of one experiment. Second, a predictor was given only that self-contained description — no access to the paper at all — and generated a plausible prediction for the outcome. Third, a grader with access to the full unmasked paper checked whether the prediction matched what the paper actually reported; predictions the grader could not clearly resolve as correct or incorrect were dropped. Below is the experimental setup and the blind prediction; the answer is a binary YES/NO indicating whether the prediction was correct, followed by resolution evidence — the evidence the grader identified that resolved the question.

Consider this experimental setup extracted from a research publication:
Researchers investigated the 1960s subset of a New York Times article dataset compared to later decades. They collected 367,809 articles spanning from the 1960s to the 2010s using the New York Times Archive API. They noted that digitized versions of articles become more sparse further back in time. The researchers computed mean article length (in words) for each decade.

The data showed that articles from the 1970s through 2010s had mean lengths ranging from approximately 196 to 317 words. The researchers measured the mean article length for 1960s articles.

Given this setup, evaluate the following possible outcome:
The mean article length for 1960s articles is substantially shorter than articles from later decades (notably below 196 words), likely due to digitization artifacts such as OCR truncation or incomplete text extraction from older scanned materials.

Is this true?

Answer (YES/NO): YES